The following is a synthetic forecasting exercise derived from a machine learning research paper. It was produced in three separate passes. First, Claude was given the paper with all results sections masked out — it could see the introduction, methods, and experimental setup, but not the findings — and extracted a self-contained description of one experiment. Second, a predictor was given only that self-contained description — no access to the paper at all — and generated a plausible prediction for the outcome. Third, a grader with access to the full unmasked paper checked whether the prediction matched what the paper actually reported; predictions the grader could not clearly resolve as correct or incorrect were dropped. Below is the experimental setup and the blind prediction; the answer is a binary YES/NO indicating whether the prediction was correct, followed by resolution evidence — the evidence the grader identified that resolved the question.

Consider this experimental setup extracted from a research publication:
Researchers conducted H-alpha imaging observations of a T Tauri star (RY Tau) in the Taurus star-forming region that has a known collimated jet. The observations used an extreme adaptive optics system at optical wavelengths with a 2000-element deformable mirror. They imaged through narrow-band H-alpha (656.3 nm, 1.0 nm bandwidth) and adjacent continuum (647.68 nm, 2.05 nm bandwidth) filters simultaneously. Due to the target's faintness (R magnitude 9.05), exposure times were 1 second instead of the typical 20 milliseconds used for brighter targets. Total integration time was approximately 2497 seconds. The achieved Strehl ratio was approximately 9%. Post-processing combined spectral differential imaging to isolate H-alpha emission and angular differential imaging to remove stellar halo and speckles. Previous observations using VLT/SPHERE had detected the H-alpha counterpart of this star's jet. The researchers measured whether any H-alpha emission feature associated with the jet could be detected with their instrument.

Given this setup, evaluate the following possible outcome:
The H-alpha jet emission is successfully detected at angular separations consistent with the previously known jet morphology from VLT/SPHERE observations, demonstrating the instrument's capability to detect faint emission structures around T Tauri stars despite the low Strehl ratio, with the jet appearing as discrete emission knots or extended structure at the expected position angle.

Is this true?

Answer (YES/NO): YES